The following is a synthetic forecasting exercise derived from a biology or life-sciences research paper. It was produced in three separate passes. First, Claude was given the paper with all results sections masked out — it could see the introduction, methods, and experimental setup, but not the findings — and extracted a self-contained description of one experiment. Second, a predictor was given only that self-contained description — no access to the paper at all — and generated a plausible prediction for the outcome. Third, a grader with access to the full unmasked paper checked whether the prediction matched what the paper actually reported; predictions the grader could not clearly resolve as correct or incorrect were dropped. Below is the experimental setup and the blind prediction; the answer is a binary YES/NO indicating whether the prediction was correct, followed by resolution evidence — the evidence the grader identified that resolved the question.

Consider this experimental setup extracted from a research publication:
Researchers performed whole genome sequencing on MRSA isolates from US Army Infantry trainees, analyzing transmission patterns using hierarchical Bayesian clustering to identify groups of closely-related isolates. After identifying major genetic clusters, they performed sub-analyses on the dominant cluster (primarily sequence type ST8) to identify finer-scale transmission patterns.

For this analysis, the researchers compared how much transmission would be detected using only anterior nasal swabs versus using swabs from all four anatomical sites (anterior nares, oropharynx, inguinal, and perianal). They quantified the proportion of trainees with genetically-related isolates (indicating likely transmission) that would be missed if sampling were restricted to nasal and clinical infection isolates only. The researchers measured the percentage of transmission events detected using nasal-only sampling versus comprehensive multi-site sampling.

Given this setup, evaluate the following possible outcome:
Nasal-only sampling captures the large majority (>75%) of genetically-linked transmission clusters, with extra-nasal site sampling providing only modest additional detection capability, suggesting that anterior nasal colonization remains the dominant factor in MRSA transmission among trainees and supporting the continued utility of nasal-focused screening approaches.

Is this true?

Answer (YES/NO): NO